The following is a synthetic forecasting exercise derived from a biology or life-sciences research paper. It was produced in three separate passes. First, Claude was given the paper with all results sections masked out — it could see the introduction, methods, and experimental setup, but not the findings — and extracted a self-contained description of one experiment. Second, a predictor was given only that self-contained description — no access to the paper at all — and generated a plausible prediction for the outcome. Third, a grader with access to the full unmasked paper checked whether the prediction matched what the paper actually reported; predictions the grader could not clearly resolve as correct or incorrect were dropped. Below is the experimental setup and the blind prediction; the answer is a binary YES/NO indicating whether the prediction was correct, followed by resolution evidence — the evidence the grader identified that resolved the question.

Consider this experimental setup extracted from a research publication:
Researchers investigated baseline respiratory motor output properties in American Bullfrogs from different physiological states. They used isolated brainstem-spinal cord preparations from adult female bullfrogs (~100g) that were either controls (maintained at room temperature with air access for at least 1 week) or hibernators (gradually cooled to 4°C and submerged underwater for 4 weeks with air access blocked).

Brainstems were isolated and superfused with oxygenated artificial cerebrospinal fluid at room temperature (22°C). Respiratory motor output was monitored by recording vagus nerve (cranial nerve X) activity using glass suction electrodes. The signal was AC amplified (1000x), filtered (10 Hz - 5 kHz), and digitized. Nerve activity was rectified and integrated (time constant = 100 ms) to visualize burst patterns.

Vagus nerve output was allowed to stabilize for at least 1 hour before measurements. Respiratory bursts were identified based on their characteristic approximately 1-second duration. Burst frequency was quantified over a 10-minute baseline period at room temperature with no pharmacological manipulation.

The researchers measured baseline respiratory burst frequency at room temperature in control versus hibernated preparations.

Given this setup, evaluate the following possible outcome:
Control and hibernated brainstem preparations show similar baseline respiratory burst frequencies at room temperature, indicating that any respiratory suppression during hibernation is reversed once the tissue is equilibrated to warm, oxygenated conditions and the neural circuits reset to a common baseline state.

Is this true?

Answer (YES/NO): NO